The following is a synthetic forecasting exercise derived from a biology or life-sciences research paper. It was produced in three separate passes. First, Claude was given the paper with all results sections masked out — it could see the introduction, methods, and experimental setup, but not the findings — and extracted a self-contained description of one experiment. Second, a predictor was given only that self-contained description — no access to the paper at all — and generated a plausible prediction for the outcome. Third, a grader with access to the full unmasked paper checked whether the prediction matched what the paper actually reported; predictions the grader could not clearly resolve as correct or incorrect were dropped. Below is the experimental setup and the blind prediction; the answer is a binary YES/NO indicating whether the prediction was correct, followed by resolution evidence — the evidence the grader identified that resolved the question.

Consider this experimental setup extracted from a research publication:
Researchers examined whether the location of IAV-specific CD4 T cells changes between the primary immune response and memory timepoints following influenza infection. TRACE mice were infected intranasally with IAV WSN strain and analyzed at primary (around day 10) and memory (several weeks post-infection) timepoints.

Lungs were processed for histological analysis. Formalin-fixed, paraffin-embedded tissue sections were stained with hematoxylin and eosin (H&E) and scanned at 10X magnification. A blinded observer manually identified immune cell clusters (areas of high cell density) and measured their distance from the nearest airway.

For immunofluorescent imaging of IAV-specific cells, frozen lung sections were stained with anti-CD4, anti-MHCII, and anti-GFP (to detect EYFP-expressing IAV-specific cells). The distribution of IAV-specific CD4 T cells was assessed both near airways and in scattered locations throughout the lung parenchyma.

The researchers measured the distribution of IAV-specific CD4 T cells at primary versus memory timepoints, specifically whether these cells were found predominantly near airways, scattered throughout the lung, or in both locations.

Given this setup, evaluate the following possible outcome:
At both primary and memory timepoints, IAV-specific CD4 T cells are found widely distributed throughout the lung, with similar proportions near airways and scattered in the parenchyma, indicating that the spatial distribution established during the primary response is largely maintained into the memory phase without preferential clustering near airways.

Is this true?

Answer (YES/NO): YES